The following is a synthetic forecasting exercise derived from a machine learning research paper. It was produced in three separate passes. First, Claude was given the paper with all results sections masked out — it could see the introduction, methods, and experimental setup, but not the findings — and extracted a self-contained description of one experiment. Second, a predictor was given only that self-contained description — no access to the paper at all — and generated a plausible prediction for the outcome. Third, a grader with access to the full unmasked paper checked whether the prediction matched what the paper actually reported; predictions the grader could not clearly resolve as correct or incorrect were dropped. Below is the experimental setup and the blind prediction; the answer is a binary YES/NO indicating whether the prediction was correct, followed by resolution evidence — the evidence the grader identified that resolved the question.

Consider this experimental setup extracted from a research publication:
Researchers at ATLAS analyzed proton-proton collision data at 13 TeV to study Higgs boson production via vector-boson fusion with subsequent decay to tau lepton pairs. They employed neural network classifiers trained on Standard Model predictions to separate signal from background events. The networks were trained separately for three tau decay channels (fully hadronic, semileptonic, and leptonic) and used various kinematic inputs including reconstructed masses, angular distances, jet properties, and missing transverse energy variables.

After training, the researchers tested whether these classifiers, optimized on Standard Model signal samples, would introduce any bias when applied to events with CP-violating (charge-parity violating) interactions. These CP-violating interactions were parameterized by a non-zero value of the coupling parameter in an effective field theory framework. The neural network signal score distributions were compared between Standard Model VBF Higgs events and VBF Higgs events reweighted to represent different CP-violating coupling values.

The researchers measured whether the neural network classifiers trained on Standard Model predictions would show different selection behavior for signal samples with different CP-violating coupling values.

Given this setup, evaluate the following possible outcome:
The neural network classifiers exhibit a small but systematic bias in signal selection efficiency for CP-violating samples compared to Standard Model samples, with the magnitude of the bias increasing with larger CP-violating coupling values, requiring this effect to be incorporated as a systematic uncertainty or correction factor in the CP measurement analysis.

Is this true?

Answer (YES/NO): NO